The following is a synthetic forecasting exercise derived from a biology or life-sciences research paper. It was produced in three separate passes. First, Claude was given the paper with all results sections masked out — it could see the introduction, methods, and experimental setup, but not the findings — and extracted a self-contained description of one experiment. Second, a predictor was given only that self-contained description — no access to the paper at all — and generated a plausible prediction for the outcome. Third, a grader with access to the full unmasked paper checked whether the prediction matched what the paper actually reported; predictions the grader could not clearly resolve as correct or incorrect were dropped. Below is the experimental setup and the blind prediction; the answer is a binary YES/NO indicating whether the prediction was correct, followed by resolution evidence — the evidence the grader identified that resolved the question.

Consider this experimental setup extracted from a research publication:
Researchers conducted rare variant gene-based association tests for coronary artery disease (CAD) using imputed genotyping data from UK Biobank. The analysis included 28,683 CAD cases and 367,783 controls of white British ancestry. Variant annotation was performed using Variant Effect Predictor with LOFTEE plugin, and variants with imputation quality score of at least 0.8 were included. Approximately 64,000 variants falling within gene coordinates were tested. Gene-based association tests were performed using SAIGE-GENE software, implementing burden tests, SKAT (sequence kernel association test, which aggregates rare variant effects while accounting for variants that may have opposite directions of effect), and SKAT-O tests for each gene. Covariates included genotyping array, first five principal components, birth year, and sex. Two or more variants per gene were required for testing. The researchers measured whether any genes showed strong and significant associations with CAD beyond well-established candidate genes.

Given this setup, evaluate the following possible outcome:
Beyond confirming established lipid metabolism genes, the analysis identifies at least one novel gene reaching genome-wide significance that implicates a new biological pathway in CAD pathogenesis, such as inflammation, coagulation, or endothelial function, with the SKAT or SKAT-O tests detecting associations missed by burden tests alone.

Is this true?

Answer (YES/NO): NO